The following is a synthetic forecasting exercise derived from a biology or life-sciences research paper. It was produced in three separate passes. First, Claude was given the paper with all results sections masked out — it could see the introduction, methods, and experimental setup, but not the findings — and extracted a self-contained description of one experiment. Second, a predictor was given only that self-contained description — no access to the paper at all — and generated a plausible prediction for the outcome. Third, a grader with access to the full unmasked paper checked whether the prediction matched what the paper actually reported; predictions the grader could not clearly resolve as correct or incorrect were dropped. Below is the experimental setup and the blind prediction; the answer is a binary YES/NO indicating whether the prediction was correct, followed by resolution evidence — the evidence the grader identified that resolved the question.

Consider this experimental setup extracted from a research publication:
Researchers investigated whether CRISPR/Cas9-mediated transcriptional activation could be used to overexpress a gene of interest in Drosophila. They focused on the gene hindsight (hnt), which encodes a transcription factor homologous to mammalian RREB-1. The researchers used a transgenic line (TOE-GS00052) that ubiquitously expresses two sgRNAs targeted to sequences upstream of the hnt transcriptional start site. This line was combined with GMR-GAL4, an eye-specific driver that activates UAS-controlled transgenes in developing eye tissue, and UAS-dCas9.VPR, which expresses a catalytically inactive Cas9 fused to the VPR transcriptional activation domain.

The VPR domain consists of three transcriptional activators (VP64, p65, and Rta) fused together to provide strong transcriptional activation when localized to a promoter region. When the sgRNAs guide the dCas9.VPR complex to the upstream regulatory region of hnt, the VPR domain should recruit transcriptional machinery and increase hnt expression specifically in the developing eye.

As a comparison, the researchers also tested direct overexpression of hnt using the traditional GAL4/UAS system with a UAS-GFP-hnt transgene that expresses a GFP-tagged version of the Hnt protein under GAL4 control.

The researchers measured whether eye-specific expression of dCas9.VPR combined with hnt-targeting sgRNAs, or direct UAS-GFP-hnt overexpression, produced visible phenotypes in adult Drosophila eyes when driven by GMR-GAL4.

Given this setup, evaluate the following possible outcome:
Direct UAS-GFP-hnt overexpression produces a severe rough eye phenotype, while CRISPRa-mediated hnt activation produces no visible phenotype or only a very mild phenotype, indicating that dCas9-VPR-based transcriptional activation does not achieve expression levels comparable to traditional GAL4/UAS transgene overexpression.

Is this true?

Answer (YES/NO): NO